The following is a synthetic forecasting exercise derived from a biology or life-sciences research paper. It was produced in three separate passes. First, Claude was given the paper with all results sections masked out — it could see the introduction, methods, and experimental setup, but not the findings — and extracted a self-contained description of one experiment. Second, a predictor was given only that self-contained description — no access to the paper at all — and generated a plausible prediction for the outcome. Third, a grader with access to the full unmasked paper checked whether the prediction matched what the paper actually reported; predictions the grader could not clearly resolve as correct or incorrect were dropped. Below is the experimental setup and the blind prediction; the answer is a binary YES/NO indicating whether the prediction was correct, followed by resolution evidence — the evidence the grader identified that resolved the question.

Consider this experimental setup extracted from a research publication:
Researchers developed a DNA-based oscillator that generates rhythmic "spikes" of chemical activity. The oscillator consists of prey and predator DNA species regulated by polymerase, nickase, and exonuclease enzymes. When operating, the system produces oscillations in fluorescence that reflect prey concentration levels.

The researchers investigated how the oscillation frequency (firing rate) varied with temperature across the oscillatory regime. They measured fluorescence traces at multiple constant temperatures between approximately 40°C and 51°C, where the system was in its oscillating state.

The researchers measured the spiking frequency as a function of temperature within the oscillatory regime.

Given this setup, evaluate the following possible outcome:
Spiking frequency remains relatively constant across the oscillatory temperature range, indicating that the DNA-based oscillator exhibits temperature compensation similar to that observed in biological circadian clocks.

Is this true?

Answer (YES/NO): NO